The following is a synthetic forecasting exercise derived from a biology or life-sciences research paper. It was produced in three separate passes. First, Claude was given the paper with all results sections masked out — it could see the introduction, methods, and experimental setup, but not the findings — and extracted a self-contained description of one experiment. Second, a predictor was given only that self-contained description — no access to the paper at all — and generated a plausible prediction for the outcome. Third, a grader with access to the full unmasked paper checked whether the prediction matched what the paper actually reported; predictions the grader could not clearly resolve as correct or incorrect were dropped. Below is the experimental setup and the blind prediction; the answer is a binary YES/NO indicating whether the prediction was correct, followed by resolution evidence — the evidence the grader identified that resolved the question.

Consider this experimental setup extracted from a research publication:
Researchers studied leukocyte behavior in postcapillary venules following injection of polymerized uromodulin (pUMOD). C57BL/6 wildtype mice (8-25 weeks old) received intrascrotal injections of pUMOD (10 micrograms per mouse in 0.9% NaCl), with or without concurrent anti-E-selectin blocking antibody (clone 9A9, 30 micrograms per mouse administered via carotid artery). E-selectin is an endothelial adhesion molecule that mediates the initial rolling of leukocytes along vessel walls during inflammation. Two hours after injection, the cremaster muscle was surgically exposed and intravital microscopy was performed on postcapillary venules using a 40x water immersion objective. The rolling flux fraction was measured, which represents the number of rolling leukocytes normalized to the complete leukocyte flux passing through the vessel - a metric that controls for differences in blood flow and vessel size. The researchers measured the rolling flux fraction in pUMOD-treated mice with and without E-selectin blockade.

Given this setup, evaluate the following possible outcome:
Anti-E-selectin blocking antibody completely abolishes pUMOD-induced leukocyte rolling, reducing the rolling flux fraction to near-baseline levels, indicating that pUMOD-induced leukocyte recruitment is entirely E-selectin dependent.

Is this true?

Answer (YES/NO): NO